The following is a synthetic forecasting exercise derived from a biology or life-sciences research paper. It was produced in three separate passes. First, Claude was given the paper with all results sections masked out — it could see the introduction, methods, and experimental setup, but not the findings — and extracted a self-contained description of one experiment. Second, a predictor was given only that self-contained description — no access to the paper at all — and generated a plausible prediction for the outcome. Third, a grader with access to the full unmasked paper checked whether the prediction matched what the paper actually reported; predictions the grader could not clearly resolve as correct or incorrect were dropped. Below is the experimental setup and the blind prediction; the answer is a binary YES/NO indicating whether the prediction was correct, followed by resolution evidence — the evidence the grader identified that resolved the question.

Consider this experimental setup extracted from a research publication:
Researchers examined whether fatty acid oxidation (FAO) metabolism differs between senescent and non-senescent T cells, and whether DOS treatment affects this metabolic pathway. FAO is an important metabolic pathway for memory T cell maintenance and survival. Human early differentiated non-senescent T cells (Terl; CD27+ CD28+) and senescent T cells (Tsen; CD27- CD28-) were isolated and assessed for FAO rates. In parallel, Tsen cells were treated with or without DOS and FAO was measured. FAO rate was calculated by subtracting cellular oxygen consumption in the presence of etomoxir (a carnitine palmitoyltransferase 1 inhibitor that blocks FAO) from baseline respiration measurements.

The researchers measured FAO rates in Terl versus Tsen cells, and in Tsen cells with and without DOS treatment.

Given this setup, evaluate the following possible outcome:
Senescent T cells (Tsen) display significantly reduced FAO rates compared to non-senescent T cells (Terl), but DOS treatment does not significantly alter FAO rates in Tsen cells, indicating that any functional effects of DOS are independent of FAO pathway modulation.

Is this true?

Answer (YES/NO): NO